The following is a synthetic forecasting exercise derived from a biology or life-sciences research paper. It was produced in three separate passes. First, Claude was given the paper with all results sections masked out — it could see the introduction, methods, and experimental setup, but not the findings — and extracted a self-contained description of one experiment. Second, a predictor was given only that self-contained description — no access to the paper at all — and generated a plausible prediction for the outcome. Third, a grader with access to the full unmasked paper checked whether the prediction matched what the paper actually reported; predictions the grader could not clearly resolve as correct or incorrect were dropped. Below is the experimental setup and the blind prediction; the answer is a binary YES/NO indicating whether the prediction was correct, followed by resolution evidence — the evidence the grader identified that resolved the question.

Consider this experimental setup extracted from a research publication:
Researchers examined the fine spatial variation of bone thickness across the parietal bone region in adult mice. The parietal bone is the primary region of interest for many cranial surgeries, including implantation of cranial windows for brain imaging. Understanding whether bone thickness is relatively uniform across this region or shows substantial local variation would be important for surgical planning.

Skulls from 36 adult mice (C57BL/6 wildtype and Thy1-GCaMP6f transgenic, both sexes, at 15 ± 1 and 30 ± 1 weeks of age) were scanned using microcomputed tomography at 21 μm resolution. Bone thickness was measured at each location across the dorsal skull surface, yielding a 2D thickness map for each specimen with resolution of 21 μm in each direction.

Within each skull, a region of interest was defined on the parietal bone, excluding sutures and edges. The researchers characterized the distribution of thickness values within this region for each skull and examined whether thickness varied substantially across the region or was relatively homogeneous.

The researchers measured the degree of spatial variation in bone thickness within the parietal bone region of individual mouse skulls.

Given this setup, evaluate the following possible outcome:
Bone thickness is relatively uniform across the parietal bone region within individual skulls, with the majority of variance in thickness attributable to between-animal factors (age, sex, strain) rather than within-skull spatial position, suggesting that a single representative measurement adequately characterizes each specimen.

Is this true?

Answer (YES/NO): NO